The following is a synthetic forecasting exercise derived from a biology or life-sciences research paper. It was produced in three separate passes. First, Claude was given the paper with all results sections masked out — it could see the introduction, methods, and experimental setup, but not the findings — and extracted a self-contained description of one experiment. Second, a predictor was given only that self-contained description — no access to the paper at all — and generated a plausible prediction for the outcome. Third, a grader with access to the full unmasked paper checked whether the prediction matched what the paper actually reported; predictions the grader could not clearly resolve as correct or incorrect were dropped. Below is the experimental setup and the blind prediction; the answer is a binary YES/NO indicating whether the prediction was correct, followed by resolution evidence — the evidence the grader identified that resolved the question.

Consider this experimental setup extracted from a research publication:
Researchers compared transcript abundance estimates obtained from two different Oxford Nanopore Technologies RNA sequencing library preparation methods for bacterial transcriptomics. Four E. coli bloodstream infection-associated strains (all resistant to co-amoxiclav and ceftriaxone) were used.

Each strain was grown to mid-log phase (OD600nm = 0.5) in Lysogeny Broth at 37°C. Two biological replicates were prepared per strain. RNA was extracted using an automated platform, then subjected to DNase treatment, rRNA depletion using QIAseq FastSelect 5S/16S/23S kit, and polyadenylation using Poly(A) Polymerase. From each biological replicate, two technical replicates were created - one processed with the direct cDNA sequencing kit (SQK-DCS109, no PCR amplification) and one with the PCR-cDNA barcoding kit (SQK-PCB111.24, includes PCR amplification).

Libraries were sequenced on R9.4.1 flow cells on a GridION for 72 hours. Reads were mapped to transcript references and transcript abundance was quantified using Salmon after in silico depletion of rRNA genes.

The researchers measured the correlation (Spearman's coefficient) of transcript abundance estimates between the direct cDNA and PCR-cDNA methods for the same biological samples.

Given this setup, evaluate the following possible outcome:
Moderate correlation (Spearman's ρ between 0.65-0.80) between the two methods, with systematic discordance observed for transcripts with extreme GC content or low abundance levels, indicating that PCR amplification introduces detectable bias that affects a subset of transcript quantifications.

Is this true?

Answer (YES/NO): NO